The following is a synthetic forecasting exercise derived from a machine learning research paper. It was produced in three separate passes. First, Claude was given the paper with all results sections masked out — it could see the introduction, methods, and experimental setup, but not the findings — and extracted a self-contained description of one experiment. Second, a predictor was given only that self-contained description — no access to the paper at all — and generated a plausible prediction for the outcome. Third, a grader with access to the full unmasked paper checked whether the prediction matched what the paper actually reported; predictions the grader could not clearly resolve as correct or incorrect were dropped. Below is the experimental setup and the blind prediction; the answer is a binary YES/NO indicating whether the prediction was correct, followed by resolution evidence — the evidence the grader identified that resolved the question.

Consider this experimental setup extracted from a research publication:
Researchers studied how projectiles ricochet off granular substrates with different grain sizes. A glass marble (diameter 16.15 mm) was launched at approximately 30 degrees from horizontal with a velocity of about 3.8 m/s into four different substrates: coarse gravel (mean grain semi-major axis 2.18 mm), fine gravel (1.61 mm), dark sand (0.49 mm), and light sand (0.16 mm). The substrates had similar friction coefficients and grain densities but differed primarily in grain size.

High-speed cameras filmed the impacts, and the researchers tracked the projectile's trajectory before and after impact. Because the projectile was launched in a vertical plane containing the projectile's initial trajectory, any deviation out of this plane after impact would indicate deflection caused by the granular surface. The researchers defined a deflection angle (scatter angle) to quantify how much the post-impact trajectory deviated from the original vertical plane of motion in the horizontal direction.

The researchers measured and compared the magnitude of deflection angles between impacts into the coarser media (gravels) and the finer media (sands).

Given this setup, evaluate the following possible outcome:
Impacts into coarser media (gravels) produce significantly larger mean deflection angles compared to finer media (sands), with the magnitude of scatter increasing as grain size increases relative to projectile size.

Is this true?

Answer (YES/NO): YES